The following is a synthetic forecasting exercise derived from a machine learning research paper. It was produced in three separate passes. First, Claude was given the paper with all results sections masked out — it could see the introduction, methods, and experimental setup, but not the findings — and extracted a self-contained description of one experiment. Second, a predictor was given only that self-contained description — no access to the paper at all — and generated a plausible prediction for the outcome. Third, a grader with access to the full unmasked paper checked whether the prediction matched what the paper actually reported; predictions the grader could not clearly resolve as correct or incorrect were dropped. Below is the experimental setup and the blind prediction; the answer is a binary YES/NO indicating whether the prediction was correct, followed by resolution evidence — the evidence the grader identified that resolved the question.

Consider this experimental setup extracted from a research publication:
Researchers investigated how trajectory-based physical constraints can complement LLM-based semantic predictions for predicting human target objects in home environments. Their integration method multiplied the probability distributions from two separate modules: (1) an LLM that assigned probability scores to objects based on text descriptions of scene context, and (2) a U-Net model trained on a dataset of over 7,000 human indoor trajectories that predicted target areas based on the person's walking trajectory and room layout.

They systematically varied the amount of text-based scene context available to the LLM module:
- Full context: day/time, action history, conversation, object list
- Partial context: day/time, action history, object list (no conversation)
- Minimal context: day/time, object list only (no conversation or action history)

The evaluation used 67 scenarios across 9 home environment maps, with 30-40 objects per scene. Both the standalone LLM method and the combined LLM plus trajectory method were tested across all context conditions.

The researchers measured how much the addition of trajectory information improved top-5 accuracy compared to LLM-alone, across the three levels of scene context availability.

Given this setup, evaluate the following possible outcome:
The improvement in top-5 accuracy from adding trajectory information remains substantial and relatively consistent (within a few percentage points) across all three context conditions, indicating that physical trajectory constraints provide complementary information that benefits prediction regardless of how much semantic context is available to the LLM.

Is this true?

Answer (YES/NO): NO